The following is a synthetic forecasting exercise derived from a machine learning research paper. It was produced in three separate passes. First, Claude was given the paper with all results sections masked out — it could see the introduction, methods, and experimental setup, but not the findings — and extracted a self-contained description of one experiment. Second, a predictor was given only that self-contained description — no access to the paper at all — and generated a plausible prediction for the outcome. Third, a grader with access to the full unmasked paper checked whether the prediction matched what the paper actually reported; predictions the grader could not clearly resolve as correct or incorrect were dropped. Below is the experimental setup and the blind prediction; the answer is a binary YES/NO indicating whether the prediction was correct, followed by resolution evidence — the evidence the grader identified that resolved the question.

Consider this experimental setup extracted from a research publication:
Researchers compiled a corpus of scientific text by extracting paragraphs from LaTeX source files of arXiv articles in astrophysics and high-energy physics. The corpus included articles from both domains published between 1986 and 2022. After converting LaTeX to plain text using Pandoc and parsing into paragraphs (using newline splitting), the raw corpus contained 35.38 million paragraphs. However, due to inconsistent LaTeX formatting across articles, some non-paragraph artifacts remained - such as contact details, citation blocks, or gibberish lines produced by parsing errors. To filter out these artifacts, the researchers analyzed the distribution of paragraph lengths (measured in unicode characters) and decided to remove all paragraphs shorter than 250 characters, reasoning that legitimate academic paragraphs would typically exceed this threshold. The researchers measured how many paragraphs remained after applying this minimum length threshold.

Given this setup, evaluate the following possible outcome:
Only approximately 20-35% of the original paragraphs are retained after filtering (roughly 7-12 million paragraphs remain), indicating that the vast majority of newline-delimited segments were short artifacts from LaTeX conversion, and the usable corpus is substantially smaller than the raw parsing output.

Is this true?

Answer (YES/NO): NO